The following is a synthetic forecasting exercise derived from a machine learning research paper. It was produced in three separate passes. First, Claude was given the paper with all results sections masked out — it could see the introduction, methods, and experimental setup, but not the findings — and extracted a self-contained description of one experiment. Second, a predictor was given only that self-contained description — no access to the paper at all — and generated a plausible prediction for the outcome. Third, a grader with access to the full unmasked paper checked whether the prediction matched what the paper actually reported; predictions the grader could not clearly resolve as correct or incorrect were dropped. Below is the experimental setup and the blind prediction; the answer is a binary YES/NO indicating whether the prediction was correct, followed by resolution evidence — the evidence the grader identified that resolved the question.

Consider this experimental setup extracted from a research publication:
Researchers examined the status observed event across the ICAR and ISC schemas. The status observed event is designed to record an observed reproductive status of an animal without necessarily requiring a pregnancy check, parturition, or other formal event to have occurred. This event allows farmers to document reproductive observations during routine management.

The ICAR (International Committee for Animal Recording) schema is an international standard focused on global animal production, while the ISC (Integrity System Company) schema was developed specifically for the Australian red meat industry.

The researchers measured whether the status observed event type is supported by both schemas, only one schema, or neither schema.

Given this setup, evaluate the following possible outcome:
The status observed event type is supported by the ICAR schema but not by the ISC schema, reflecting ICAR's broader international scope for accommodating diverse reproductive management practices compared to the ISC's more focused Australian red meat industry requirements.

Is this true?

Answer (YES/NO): YES